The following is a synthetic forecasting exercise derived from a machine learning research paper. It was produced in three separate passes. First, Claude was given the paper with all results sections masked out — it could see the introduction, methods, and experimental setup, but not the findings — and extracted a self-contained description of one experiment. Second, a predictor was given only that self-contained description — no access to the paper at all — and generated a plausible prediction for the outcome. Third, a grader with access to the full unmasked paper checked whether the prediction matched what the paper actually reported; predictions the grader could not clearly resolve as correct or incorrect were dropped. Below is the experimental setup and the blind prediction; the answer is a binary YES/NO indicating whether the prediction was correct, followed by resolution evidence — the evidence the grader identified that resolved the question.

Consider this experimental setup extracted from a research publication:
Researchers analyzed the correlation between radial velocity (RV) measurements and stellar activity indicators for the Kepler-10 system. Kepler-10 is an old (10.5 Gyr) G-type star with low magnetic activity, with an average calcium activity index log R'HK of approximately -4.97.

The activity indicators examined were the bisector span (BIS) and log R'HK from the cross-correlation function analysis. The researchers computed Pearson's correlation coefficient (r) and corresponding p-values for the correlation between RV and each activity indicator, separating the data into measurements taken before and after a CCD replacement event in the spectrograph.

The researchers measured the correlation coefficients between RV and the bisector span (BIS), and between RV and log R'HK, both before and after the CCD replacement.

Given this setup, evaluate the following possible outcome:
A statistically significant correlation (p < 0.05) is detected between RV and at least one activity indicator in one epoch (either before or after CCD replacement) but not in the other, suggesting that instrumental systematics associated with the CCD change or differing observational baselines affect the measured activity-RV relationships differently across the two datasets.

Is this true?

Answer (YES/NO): YES